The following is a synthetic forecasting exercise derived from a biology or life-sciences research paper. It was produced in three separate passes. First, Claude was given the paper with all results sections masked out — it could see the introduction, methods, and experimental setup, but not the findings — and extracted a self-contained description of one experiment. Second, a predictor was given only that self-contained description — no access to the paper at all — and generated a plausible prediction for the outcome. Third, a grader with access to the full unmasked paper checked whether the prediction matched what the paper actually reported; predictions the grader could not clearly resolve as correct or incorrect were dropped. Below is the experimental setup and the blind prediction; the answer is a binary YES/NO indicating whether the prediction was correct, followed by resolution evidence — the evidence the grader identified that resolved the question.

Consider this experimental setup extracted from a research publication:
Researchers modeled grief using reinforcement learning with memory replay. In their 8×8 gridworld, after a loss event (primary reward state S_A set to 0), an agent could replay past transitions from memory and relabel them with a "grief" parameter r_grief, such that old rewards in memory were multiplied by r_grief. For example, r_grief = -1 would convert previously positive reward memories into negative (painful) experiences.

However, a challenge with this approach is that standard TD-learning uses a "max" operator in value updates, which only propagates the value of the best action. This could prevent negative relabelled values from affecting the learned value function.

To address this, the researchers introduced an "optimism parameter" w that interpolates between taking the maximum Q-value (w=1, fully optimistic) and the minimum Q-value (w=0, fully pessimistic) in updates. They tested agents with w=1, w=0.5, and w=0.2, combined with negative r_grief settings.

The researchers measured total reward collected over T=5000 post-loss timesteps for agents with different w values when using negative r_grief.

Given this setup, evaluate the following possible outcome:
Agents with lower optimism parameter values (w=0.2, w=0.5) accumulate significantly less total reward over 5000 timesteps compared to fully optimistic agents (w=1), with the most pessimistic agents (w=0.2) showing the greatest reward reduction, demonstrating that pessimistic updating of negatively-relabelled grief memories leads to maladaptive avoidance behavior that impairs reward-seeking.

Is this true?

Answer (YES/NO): NO